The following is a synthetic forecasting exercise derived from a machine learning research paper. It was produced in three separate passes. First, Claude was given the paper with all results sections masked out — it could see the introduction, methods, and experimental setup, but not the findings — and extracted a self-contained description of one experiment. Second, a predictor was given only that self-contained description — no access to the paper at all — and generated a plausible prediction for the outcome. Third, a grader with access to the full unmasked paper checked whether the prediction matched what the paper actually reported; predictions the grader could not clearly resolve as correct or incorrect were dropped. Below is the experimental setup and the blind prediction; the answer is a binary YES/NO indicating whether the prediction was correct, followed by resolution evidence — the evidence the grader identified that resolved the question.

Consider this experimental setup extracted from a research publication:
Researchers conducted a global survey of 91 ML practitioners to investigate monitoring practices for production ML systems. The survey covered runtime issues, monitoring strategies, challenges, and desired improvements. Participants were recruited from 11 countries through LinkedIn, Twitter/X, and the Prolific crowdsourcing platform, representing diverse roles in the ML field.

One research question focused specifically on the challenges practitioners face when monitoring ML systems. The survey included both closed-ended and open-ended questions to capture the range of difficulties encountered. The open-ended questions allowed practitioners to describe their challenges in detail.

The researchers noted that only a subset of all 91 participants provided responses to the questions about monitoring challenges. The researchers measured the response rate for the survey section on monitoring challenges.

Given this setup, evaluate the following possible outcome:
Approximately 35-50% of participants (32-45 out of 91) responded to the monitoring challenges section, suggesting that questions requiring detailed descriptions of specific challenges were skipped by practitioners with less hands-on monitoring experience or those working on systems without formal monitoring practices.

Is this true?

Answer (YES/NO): NO